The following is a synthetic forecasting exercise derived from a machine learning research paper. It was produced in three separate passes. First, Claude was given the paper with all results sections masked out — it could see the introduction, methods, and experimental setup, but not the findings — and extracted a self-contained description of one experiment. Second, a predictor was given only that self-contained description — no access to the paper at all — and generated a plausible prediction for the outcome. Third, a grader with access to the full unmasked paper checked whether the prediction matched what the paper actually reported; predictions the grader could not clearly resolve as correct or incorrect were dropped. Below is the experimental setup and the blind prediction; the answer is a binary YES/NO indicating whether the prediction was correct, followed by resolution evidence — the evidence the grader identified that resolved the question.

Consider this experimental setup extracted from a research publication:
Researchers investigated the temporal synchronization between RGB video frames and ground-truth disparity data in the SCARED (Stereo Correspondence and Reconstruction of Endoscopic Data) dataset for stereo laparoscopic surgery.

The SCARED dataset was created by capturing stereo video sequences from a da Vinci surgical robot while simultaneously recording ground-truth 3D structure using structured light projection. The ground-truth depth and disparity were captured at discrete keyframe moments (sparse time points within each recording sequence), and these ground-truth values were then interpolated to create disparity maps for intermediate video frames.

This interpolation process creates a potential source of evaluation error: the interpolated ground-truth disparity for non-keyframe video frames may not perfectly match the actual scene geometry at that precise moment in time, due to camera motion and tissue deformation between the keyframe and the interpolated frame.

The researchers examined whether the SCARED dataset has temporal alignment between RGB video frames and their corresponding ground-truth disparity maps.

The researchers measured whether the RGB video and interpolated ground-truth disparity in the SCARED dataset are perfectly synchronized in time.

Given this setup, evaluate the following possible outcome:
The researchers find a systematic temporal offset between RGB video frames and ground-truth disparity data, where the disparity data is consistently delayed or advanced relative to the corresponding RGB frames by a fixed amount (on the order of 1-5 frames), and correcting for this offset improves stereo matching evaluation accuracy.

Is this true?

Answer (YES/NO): NO